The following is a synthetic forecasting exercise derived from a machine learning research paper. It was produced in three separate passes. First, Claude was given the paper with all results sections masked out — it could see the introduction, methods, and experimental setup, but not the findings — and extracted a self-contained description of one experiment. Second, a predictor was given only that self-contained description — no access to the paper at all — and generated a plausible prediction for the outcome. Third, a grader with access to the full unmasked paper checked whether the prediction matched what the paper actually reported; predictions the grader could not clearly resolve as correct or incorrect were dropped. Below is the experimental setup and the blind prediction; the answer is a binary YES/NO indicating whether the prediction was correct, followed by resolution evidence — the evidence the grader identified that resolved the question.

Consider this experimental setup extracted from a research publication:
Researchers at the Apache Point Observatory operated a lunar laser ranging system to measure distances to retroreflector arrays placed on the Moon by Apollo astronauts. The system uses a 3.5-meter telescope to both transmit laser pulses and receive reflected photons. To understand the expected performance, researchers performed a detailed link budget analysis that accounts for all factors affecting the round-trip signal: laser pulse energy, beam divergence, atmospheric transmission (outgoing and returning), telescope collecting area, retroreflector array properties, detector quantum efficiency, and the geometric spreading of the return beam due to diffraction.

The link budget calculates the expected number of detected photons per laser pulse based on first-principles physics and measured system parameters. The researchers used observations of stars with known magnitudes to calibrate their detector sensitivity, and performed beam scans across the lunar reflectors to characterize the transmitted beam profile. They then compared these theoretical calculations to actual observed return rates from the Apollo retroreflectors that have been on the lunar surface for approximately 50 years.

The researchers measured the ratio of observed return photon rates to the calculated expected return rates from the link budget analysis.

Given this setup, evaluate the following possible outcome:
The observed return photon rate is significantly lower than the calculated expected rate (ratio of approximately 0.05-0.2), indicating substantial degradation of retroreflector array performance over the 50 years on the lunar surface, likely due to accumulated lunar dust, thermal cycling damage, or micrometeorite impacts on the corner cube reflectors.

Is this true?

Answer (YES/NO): YES